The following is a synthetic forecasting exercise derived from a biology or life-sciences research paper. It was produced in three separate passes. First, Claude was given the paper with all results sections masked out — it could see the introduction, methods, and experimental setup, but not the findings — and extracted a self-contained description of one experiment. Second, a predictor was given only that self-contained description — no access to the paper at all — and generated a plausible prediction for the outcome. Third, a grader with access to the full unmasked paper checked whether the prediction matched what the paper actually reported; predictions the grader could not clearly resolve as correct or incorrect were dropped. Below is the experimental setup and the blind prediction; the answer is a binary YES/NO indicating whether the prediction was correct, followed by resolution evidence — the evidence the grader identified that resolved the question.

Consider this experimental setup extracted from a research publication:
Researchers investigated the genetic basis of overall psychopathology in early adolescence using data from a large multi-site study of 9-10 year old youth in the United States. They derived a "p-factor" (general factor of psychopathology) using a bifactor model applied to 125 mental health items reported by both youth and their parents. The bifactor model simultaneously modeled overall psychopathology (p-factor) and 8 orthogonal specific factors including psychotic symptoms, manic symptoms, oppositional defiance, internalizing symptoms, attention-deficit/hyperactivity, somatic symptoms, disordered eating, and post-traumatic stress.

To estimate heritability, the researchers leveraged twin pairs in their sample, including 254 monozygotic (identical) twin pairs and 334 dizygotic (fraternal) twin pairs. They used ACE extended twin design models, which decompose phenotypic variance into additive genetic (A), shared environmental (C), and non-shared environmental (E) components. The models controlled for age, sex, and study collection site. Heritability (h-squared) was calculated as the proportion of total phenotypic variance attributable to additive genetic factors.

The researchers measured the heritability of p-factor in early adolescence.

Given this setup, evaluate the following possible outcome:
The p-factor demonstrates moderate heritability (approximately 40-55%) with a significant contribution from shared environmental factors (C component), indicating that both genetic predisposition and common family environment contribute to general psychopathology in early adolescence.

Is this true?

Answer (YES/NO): YES